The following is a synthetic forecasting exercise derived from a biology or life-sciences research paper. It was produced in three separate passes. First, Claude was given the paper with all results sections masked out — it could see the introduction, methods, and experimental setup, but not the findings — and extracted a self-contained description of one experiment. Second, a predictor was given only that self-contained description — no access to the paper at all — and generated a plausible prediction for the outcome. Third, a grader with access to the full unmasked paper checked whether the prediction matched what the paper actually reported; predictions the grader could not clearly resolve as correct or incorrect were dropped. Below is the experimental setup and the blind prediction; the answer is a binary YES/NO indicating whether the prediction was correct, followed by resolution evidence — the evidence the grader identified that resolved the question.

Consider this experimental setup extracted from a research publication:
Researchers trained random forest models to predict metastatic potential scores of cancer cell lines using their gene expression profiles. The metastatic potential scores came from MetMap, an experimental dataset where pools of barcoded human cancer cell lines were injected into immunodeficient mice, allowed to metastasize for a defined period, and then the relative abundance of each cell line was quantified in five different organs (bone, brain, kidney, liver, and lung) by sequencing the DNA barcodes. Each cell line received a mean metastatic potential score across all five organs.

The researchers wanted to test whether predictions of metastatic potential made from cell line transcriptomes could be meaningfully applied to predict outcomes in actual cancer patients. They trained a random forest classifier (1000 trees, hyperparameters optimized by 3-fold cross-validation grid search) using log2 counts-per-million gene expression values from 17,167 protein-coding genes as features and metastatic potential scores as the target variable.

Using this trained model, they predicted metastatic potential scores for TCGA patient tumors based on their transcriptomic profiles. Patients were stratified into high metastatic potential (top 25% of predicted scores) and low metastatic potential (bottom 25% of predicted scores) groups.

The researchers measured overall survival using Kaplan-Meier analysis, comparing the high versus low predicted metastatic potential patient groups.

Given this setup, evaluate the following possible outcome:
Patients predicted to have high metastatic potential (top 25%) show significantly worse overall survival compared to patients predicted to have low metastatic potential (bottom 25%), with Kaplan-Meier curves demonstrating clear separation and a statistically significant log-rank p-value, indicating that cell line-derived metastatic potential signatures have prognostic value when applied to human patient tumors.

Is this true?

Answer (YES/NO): YES